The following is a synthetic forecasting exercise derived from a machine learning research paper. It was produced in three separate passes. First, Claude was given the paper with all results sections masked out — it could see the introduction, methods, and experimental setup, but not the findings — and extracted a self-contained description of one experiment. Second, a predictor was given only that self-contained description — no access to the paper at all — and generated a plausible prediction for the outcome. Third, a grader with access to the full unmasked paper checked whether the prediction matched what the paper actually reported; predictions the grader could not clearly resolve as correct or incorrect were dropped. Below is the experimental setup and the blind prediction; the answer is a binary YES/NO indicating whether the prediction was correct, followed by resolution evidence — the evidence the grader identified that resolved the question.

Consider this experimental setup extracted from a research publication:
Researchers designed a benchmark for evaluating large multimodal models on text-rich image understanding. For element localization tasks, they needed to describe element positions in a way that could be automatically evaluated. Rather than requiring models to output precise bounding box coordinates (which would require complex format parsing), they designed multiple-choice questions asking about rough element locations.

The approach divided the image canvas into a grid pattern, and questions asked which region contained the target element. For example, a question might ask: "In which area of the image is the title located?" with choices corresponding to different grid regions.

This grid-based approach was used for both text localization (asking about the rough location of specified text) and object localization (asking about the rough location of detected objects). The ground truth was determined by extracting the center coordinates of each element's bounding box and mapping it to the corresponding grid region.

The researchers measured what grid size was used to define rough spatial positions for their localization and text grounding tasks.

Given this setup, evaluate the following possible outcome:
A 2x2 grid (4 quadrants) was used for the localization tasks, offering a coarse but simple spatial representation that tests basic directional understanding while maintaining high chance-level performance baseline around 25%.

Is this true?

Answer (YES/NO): NO